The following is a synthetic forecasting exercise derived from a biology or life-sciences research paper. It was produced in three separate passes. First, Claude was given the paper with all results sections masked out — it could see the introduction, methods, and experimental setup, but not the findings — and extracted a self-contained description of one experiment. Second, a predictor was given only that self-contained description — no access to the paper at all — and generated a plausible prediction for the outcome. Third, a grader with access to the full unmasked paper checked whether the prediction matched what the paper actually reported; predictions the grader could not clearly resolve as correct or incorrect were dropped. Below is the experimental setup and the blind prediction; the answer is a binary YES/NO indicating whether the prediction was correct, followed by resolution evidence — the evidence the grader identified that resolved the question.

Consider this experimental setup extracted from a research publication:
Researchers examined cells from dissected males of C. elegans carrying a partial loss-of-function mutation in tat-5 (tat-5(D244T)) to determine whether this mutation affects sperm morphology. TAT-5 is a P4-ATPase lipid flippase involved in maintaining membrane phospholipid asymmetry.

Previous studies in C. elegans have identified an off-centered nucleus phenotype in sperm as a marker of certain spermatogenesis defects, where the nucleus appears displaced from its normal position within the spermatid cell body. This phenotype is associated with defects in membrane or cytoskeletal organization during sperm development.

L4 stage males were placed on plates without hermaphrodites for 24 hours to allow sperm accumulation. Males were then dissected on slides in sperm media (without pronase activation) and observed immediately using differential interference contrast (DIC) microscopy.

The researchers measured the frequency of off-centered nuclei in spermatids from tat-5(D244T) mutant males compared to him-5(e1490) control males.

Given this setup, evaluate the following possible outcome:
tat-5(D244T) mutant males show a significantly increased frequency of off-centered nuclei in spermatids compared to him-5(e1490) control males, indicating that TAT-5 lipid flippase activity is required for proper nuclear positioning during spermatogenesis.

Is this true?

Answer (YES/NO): YES